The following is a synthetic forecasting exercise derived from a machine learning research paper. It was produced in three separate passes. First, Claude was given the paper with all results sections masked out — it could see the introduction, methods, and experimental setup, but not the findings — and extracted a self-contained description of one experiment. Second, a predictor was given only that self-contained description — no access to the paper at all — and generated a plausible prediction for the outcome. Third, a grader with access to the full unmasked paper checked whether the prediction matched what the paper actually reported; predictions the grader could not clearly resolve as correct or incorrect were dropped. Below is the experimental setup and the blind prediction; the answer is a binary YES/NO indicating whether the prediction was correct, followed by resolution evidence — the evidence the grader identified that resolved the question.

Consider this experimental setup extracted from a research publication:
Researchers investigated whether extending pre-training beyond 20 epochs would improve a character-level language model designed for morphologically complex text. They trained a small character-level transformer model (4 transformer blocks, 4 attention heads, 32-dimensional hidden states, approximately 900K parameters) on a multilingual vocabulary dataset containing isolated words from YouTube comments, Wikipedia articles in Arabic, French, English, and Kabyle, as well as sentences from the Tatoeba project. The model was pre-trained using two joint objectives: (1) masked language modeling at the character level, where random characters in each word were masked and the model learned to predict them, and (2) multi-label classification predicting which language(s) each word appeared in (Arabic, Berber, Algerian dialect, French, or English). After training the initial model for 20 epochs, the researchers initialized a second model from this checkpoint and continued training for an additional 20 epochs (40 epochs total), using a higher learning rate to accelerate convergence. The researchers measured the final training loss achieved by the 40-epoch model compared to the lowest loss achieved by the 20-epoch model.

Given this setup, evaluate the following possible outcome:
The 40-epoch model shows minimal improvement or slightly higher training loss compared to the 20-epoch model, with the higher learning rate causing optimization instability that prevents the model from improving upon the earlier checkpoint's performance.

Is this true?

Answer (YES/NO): NO